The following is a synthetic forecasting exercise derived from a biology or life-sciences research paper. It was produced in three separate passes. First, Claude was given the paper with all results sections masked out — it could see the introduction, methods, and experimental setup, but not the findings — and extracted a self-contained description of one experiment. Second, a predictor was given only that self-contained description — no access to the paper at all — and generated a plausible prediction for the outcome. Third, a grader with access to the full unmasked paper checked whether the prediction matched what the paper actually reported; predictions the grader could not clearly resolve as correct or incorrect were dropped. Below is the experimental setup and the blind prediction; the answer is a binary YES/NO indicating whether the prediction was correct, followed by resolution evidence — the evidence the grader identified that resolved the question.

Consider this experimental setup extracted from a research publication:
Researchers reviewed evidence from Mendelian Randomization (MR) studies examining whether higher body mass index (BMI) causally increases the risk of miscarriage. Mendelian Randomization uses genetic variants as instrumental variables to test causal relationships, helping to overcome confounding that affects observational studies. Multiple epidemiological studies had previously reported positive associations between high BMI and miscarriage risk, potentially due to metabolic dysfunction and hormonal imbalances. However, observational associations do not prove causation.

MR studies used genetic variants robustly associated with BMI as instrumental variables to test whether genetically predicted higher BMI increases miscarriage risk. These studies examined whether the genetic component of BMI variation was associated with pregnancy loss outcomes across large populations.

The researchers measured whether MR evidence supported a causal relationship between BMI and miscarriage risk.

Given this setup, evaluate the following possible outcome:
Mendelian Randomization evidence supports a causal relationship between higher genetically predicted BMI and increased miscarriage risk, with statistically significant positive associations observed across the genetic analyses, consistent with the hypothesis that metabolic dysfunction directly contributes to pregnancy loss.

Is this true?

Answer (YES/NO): YES